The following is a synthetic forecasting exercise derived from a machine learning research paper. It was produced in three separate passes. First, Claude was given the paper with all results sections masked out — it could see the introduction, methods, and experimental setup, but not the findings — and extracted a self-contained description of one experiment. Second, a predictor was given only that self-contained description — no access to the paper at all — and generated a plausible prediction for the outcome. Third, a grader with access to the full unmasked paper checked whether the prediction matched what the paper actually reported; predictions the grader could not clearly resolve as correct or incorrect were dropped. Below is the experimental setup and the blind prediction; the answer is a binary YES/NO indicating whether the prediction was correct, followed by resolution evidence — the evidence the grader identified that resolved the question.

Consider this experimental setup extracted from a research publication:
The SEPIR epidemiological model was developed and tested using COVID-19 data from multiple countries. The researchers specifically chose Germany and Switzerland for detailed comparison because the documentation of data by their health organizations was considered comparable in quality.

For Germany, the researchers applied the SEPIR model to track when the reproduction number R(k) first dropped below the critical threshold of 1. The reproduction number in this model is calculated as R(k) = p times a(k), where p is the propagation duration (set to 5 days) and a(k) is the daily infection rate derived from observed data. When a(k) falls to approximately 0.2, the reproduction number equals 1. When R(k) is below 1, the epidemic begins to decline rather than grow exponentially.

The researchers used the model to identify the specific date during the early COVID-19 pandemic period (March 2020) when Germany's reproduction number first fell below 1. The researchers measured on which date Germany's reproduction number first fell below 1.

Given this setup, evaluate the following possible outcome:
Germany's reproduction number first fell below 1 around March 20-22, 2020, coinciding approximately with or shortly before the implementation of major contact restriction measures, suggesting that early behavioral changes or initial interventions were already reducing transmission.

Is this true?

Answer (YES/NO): NO